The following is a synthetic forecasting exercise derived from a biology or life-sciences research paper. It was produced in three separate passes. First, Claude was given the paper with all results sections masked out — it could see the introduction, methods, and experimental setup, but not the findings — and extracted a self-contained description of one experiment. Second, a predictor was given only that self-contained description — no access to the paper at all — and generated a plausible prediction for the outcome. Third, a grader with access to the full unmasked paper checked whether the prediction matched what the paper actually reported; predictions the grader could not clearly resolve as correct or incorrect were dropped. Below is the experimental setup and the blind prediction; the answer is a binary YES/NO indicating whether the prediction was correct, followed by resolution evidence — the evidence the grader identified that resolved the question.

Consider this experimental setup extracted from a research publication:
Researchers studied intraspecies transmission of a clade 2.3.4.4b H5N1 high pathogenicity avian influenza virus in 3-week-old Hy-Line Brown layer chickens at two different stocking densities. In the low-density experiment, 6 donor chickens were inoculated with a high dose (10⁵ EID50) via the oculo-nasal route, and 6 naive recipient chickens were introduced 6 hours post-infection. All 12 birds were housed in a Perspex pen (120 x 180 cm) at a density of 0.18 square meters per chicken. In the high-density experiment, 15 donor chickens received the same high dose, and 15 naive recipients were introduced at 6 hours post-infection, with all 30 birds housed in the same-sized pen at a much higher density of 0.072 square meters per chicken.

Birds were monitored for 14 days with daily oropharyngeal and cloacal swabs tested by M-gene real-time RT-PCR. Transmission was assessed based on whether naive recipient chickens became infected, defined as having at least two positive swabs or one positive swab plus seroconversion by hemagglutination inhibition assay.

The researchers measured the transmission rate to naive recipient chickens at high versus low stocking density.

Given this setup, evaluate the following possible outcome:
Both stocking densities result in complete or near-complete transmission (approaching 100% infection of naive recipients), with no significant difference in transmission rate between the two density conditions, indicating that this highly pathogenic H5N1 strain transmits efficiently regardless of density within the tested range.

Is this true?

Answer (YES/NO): NO